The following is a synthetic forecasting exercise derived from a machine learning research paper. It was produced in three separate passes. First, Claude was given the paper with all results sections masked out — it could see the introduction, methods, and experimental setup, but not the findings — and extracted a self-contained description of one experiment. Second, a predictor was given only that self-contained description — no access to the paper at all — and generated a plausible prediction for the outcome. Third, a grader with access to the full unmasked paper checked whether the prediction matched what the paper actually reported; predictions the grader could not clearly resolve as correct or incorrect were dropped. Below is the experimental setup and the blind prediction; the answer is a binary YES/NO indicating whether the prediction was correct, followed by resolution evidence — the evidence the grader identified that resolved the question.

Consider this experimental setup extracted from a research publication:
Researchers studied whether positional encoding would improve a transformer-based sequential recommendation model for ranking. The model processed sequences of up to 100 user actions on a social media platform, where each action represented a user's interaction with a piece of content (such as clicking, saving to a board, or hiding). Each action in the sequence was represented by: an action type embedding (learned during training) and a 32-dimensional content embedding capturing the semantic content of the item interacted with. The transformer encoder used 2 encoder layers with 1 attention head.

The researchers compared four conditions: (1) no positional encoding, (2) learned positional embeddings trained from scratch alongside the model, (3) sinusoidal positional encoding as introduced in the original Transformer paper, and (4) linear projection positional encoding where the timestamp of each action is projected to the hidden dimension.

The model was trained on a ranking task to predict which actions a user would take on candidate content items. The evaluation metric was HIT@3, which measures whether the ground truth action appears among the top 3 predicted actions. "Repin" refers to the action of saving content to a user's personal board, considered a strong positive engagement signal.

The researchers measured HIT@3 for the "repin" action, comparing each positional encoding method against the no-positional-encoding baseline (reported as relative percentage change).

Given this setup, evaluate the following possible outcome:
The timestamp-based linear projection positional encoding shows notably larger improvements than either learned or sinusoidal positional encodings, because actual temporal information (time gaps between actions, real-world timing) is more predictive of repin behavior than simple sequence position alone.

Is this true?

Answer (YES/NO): NO